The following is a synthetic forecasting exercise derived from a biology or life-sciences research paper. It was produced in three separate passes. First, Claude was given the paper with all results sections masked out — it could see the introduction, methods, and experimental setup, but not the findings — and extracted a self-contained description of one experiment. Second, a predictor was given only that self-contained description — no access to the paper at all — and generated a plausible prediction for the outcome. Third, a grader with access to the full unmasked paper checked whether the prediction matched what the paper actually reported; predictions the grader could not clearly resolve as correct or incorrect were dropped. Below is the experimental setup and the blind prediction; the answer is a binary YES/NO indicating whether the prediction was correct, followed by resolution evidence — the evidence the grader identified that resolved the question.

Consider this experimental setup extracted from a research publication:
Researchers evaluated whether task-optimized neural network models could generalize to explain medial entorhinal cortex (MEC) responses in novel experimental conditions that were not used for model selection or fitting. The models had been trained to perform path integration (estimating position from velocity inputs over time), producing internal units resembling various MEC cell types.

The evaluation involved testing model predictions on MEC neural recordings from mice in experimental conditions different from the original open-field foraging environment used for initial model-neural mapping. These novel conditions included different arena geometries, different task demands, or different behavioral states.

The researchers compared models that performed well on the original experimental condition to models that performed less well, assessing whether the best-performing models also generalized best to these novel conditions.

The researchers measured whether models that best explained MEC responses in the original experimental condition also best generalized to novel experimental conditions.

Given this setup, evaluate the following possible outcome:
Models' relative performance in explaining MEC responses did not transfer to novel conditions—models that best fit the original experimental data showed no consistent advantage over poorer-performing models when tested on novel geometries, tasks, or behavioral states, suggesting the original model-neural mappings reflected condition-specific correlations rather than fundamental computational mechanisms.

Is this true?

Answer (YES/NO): NO